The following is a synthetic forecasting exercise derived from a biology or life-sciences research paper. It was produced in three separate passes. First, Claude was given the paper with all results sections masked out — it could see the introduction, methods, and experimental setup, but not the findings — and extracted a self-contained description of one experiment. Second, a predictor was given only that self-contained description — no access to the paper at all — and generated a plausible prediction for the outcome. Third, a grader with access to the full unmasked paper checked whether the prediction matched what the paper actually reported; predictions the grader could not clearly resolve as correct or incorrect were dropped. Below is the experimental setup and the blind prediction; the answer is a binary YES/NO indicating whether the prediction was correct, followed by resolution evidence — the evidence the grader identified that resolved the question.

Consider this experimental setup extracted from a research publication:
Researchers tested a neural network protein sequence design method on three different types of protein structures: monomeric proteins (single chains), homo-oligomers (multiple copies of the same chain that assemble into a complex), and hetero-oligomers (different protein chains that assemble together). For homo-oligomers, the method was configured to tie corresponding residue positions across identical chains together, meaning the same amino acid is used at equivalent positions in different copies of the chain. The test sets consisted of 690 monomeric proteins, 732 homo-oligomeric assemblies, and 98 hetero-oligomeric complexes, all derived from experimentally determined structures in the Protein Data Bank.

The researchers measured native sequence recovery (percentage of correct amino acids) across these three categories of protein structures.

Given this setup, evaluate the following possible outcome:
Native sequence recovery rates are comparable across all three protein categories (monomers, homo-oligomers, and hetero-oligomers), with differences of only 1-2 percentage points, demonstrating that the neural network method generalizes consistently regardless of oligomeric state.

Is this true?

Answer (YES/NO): NO